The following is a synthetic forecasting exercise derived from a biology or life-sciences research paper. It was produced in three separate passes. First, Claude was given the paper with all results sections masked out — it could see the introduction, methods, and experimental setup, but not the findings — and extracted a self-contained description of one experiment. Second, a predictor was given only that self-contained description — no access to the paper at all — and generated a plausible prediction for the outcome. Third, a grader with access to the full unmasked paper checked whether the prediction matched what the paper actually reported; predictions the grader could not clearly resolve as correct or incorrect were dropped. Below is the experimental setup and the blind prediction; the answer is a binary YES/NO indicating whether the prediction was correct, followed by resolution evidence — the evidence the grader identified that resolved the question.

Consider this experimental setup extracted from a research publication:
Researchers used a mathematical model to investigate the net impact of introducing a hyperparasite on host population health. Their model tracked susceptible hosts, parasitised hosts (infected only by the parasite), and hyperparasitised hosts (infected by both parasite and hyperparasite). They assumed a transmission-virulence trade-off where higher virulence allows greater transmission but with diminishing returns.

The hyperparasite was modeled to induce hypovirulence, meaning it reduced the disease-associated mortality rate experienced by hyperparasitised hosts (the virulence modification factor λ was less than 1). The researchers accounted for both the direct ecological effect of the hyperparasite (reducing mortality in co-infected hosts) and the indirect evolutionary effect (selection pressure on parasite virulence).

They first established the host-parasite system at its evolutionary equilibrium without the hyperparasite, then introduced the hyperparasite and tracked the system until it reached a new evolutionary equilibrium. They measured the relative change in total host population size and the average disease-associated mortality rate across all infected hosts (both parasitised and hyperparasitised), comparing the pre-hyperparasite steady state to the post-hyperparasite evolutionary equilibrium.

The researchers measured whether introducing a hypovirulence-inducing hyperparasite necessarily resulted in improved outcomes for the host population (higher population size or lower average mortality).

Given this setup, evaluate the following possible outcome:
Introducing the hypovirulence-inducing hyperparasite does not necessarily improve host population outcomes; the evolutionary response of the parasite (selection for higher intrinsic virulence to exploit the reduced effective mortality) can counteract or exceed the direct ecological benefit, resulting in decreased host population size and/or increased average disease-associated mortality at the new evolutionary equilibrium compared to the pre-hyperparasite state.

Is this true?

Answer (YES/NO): YES